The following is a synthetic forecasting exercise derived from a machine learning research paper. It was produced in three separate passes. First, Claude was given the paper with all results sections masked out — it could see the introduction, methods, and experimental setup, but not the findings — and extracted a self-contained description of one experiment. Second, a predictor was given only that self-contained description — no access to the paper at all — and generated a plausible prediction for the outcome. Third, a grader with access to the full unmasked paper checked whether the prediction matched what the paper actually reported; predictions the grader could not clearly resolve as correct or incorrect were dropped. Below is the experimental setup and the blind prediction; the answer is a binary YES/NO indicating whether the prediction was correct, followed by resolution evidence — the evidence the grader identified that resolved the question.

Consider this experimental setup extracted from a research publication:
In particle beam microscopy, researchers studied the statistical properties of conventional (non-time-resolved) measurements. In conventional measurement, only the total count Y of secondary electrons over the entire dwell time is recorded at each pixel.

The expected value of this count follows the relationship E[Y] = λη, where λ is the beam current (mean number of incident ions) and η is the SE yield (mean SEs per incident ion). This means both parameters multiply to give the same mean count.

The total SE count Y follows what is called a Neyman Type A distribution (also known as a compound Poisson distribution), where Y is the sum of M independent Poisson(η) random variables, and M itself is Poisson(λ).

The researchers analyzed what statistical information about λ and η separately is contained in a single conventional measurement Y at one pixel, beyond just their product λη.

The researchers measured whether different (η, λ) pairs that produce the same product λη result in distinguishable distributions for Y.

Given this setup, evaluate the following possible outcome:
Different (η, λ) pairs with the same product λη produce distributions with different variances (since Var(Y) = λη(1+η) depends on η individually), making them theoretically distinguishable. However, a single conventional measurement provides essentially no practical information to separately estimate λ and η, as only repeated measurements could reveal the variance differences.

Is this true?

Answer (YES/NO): NO